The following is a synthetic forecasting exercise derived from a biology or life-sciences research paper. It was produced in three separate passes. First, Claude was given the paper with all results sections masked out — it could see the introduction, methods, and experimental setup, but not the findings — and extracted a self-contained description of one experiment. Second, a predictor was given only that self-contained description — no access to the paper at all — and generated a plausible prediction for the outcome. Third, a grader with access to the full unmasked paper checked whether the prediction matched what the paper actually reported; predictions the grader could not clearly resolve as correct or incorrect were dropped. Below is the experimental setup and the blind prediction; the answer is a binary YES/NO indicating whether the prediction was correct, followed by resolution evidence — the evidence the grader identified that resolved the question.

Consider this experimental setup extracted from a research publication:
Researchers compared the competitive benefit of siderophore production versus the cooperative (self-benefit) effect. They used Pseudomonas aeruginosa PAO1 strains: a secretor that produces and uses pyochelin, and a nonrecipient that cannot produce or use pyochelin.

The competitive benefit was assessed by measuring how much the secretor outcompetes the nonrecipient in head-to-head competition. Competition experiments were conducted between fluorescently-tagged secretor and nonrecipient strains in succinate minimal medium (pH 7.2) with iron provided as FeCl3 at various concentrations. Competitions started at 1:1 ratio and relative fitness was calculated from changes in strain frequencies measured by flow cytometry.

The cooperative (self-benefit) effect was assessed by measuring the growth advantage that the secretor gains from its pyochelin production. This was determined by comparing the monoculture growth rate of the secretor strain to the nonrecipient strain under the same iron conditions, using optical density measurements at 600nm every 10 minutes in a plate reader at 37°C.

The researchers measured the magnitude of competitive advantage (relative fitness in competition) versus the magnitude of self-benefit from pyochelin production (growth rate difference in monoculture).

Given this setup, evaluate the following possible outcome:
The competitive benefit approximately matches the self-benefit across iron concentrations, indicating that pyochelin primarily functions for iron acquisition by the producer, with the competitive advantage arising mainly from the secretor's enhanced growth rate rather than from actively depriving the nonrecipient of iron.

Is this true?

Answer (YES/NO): NO